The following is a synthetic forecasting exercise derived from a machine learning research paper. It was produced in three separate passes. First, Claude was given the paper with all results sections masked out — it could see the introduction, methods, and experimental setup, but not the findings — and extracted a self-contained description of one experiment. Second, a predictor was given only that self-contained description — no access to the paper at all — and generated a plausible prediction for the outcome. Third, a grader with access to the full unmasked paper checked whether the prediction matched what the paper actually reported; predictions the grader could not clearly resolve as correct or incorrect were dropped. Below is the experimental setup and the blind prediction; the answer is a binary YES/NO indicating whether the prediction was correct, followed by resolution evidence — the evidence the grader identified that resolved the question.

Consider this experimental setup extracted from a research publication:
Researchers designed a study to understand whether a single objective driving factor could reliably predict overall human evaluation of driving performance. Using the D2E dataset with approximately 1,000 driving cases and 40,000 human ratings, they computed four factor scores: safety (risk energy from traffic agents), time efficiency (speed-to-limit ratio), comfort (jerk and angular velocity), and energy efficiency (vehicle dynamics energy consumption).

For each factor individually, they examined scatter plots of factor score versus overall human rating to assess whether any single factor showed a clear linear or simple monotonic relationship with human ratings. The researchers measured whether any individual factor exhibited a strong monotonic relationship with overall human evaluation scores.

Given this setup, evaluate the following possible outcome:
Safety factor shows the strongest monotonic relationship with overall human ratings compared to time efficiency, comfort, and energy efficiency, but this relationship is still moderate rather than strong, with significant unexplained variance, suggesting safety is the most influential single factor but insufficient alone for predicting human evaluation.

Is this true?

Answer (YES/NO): NO